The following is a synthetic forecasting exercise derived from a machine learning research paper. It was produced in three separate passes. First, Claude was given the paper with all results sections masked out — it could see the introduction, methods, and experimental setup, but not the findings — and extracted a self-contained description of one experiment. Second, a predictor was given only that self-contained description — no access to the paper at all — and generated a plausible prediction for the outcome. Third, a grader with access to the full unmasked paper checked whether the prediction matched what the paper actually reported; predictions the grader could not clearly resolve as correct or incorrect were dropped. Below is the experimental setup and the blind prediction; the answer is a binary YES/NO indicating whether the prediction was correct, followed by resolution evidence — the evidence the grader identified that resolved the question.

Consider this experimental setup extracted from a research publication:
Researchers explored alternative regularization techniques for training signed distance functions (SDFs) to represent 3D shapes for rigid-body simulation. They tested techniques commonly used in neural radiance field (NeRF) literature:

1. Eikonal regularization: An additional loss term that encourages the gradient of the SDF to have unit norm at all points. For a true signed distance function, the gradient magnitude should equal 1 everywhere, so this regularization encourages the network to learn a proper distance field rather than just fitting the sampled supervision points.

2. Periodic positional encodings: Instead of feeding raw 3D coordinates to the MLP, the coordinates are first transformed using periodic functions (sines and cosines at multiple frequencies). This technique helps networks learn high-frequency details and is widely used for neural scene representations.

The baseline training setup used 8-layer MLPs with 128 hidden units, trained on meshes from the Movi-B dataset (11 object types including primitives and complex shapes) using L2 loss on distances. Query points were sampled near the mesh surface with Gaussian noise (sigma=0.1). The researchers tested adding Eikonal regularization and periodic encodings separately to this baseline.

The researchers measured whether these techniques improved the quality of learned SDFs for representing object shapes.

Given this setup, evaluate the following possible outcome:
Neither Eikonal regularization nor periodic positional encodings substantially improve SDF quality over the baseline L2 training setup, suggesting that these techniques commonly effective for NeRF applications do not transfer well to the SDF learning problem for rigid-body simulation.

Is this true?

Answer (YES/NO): YES